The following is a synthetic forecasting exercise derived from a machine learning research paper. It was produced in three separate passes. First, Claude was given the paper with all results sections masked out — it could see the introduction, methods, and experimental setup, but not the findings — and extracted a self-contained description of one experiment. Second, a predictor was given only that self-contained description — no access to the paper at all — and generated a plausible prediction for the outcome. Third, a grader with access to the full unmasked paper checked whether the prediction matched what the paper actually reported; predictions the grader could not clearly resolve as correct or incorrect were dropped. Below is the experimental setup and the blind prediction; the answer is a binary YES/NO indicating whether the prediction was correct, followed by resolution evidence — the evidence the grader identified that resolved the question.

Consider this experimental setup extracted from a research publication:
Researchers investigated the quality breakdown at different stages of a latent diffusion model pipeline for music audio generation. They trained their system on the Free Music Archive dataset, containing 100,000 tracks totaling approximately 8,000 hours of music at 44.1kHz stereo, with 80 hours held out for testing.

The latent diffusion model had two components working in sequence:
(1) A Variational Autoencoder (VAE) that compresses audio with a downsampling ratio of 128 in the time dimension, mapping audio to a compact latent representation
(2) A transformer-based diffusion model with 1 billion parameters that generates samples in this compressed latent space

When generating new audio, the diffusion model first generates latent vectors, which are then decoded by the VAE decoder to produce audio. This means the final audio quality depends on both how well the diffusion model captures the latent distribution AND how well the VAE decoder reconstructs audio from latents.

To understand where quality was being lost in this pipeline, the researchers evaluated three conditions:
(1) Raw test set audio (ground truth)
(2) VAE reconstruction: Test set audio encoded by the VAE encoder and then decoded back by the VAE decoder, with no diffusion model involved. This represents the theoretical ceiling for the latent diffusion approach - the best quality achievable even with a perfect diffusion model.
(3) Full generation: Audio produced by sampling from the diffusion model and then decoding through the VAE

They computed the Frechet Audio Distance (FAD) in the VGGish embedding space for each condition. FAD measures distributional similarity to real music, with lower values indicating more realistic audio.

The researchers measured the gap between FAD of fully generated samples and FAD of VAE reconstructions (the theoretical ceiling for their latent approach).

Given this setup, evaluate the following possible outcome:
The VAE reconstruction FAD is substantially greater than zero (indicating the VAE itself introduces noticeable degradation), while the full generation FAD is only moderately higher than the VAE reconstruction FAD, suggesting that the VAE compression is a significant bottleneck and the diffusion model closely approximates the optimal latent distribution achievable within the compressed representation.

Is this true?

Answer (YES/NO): NO